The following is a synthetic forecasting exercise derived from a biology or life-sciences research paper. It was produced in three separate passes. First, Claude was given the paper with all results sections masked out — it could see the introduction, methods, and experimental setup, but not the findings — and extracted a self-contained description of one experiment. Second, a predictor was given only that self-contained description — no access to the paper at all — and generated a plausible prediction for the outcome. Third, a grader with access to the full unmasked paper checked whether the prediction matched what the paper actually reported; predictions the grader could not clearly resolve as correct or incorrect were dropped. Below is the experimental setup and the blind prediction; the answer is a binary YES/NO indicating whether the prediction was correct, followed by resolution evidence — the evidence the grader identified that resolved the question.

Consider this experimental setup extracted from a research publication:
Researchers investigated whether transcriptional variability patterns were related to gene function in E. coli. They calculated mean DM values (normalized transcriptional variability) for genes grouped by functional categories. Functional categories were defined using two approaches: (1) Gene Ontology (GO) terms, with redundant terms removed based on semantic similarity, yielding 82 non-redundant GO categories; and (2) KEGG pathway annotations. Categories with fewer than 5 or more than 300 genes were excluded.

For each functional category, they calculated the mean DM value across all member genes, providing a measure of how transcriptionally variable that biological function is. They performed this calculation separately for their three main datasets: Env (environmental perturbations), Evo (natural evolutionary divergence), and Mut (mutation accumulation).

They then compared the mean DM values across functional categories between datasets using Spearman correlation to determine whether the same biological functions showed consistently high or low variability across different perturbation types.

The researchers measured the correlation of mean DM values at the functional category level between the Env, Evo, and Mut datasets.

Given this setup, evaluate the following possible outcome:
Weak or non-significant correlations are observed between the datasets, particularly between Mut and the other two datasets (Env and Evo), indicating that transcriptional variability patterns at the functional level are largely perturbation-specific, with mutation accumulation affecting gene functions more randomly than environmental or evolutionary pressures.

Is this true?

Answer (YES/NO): NO